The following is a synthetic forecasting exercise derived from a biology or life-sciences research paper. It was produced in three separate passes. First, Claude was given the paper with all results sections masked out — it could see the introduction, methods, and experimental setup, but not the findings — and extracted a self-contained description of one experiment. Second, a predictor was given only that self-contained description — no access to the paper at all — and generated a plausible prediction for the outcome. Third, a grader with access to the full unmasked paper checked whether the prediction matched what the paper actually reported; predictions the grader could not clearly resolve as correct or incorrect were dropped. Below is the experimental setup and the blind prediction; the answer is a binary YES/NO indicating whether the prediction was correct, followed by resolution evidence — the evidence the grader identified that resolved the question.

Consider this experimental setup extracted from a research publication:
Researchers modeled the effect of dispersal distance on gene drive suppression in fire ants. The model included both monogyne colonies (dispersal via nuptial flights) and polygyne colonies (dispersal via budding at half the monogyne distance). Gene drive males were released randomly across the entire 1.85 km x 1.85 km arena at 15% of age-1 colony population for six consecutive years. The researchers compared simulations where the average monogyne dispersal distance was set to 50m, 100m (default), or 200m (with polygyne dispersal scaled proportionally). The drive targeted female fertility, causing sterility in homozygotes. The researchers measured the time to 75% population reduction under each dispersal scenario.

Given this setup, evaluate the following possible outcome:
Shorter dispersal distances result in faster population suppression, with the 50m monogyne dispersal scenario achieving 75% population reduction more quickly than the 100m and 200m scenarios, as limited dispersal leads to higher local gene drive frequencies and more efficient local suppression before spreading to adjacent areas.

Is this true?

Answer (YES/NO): NO